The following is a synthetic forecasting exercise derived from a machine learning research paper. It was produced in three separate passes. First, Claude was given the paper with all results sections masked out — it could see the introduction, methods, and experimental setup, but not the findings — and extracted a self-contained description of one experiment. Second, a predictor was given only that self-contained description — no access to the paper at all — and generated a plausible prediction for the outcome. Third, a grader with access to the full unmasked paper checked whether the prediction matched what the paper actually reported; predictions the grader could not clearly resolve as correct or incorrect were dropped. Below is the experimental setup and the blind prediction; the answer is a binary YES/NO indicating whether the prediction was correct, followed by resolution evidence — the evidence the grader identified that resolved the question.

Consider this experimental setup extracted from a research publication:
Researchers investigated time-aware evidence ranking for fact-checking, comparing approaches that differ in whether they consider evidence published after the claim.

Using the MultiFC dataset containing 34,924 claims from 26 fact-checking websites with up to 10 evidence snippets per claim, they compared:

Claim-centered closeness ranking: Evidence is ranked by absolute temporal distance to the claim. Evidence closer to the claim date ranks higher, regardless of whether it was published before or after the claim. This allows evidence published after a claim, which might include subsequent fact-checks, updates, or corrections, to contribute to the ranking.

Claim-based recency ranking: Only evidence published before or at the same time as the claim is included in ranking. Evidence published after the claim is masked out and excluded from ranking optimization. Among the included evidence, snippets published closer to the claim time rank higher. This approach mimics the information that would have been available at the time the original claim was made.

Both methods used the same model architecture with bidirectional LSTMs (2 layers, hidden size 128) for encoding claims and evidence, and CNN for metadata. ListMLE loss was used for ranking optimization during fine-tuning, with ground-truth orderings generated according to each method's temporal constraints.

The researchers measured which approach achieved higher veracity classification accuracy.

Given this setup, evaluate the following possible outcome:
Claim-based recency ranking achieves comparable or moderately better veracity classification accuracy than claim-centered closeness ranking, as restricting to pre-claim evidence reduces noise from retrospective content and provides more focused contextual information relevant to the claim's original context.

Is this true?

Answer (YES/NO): YES